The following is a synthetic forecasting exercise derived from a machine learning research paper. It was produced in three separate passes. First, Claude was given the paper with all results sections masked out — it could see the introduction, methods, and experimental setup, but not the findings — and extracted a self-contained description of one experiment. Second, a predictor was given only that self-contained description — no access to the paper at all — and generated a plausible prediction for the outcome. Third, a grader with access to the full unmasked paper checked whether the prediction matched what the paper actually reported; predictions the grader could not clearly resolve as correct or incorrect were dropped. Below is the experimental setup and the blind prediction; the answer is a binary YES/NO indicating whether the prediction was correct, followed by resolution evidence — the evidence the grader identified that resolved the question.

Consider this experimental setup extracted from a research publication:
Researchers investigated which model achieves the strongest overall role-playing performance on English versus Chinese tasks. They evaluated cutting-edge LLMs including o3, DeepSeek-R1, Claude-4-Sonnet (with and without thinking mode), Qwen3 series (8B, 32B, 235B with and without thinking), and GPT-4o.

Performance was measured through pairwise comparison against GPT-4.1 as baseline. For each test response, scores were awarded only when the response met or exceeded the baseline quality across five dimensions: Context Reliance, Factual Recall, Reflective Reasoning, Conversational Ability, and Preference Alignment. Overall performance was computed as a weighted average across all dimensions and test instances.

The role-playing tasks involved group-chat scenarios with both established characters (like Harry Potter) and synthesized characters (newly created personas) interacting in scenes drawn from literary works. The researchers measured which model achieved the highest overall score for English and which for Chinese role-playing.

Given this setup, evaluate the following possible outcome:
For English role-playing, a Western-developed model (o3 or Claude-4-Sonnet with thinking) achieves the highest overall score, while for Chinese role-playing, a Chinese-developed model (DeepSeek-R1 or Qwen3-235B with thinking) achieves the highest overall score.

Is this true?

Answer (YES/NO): YES